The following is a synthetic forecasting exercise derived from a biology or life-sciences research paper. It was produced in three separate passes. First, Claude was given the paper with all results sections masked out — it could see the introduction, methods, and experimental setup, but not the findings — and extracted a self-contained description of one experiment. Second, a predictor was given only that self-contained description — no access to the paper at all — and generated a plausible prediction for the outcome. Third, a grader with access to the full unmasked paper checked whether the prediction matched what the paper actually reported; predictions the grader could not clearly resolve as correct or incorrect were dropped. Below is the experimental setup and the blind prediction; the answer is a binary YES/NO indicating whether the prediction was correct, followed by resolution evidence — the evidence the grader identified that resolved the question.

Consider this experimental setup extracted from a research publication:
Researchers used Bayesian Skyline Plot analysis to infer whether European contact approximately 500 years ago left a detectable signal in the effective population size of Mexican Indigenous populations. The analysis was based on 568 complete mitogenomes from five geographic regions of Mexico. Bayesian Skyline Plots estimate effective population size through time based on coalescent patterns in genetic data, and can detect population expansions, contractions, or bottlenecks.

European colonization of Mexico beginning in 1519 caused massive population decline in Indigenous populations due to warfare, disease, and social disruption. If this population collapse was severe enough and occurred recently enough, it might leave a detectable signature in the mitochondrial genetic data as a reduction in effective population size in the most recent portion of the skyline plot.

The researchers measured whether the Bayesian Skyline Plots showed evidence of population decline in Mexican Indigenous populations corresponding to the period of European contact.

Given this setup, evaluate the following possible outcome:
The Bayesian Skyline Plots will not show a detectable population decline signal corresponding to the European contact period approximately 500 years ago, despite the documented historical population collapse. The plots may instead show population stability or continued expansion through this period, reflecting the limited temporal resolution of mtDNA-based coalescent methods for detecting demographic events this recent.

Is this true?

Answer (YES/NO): NO